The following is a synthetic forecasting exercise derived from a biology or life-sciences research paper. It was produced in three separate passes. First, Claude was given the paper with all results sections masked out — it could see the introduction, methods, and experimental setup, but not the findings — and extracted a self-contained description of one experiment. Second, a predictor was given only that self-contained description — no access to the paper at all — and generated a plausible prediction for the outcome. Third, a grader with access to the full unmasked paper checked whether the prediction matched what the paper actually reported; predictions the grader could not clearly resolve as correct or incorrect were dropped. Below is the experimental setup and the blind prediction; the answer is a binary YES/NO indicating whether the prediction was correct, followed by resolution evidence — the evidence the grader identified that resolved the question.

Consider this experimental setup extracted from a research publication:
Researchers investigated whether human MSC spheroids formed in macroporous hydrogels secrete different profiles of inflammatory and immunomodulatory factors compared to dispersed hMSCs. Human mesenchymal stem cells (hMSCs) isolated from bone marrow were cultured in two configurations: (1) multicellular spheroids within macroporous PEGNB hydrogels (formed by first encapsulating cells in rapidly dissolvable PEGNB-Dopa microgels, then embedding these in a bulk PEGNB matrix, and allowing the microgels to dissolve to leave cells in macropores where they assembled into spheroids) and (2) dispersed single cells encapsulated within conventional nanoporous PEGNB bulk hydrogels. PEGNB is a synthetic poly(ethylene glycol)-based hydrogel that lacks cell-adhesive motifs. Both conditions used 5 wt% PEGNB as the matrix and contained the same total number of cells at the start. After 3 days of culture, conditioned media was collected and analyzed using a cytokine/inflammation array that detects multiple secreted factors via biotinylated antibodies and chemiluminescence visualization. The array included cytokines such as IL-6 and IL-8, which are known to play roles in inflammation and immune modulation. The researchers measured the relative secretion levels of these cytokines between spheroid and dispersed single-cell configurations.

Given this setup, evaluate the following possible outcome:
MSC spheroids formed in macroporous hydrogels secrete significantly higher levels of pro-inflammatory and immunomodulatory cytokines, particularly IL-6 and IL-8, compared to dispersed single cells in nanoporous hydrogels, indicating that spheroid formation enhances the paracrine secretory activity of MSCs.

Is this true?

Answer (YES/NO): YES